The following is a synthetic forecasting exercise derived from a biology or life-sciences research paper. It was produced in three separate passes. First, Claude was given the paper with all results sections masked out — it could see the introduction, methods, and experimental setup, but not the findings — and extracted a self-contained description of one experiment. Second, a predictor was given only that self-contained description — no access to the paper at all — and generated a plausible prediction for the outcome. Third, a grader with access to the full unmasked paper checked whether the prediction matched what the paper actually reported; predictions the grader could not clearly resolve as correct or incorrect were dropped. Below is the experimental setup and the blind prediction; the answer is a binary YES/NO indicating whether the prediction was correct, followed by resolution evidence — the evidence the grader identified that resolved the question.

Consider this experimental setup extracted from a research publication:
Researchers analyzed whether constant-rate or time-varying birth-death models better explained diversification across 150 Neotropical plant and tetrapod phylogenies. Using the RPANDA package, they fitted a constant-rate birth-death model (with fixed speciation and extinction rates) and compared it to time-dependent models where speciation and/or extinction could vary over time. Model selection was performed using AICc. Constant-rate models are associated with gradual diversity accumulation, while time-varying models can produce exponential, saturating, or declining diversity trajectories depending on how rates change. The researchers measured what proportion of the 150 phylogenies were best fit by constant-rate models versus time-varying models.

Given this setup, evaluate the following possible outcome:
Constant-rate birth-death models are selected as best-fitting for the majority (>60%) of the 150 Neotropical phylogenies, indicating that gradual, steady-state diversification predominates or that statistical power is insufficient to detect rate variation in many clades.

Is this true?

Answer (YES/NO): YES